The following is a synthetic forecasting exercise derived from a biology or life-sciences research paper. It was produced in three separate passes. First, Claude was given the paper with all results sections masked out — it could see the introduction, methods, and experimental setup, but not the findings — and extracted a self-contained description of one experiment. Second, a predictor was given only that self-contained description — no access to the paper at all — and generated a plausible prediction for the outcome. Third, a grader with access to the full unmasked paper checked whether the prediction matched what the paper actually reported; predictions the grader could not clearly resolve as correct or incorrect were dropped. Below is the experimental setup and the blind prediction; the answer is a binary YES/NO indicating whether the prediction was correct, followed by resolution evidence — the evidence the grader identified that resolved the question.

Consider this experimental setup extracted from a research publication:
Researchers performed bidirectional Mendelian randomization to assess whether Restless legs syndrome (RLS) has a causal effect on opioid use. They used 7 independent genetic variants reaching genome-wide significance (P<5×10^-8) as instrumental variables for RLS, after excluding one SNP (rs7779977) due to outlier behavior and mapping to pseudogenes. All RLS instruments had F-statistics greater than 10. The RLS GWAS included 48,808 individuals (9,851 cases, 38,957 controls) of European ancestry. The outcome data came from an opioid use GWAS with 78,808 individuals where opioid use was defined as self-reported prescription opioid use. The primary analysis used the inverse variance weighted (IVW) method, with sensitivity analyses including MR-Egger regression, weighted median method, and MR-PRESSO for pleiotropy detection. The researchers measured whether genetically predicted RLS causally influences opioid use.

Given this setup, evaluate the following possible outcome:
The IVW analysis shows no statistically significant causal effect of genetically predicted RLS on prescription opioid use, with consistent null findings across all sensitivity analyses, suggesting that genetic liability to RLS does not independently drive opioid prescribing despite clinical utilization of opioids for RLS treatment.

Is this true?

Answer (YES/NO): NO